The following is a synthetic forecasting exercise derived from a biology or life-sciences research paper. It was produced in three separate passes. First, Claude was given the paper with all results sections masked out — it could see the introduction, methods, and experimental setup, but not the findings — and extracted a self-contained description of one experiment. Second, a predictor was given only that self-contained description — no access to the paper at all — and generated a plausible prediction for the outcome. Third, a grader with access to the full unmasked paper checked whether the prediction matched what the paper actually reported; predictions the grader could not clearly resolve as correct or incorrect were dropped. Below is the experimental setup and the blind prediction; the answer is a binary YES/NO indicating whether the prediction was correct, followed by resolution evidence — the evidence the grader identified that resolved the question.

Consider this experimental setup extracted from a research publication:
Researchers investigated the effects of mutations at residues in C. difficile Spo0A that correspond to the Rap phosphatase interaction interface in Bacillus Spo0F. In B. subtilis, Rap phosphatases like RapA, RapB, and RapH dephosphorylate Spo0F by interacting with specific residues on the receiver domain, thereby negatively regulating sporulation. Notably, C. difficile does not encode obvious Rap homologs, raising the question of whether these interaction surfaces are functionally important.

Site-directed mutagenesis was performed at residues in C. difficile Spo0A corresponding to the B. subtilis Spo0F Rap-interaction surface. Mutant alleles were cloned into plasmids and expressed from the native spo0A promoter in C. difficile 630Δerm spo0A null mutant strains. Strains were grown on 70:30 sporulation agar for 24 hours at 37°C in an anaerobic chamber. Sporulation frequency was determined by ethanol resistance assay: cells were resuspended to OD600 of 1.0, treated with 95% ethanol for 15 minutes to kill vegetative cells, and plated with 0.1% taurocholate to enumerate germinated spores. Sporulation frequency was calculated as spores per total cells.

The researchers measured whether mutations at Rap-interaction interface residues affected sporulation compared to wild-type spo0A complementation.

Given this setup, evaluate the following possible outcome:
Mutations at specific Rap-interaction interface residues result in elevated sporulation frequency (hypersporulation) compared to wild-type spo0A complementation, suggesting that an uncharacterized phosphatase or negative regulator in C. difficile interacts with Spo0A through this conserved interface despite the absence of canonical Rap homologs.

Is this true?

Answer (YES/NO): YES